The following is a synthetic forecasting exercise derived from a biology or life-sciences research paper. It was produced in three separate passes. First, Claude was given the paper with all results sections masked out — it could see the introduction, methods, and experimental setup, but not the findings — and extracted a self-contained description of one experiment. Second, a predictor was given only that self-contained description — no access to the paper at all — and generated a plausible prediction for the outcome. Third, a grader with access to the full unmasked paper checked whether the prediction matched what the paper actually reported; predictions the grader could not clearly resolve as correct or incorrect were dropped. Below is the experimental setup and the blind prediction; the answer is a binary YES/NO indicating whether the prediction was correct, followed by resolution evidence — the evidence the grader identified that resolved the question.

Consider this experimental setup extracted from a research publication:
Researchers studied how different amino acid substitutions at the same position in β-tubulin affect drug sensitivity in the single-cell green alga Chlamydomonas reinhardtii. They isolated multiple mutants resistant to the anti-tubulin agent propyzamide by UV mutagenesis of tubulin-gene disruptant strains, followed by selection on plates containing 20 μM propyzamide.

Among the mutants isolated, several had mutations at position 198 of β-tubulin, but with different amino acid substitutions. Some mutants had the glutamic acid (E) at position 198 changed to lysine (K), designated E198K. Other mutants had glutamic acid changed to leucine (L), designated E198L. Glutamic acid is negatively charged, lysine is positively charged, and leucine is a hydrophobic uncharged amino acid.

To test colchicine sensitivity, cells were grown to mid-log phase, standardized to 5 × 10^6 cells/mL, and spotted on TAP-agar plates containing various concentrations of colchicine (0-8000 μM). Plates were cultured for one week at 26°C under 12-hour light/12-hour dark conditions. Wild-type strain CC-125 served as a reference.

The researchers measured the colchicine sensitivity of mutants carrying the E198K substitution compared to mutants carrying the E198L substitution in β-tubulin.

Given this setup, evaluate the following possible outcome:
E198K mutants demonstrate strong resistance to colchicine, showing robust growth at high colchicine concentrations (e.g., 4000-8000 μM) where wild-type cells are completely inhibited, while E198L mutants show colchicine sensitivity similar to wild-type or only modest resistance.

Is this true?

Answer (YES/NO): NO